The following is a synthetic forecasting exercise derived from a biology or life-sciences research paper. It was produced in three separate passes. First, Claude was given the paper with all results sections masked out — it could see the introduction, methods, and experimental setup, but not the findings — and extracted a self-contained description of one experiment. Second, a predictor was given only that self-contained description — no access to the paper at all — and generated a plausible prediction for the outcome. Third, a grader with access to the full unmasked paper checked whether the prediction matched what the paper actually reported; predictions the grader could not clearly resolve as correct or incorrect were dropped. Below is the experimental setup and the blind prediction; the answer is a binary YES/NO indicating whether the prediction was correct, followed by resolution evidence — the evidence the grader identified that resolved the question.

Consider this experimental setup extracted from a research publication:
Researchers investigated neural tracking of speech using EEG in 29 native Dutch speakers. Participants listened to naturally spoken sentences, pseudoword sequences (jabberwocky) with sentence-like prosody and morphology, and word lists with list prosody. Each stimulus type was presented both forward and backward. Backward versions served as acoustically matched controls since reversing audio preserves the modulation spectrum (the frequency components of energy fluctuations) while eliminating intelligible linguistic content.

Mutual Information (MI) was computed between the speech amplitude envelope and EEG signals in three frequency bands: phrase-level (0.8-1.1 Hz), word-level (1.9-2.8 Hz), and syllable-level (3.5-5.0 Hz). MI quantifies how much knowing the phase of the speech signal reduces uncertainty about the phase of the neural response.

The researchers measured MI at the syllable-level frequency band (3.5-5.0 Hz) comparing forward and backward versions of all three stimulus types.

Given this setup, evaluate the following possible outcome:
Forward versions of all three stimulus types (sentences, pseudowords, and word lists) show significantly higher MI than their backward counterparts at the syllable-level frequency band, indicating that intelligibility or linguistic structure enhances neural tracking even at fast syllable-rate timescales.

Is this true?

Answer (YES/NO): YES